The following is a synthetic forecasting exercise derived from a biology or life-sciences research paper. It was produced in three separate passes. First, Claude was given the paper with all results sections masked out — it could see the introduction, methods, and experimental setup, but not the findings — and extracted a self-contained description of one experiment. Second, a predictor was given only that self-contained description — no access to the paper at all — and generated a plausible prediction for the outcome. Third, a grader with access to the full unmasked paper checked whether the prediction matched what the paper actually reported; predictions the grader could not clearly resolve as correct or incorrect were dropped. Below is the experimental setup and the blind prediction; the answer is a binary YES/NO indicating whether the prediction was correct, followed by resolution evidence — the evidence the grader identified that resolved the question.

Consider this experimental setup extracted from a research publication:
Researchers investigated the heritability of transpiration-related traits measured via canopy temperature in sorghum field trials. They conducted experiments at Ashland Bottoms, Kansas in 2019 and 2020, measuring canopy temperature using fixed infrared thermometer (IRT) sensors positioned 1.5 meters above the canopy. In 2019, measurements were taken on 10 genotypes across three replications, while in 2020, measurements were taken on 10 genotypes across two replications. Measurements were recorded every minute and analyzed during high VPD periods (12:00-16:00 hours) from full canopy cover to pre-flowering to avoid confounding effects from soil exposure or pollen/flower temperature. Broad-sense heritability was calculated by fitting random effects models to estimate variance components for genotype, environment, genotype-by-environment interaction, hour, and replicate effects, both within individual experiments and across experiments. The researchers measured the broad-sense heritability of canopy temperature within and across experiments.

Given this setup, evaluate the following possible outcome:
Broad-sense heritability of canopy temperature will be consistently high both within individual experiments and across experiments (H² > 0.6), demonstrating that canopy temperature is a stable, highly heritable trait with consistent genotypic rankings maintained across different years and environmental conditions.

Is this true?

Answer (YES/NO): NO